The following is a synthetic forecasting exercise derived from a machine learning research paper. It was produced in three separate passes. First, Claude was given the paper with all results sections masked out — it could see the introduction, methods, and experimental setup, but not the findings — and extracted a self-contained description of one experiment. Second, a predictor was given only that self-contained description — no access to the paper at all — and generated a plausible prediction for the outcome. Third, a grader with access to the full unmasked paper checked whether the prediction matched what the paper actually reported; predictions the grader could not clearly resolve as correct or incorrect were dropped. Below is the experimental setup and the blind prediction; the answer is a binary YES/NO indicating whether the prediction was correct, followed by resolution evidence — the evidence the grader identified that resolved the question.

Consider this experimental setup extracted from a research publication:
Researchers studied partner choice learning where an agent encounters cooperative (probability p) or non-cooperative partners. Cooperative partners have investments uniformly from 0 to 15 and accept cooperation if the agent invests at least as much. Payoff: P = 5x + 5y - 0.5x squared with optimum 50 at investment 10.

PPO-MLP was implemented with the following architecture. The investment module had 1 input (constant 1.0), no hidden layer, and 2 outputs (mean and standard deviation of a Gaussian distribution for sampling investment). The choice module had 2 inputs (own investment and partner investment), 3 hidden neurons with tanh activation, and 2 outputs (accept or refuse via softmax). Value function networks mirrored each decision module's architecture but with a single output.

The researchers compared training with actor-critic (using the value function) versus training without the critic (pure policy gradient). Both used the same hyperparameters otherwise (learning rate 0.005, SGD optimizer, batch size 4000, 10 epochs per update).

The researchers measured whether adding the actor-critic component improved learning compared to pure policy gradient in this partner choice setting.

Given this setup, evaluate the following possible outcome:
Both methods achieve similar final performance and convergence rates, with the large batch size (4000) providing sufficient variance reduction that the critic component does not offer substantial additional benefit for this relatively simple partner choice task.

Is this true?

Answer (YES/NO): NO